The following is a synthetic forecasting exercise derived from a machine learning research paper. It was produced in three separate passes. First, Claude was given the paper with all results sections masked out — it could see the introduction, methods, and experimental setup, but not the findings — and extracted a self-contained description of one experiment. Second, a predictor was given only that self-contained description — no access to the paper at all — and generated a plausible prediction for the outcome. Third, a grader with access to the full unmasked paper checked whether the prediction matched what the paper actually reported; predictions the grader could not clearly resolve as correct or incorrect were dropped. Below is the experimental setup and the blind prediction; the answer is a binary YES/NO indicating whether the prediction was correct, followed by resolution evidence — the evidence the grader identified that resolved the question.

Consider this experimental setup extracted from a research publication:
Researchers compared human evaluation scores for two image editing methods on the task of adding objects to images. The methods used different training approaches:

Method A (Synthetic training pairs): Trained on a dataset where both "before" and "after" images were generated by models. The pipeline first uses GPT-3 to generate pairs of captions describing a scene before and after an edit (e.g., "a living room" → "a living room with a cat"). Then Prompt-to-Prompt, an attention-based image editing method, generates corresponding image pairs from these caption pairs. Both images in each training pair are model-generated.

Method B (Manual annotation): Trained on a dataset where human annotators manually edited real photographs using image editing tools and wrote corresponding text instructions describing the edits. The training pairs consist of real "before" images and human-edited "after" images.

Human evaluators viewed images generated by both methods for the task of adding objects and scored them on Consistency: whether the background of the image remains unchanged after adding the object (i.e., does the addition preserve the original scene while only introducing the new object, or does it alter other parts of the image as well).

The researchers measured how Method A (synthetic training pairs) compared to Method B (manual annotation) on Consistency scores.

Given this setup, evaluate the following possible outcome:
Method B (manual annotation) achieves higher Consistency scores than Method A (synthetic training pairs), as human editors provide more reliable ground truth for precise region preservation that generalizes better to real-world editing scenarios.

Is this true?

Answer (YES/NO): YES